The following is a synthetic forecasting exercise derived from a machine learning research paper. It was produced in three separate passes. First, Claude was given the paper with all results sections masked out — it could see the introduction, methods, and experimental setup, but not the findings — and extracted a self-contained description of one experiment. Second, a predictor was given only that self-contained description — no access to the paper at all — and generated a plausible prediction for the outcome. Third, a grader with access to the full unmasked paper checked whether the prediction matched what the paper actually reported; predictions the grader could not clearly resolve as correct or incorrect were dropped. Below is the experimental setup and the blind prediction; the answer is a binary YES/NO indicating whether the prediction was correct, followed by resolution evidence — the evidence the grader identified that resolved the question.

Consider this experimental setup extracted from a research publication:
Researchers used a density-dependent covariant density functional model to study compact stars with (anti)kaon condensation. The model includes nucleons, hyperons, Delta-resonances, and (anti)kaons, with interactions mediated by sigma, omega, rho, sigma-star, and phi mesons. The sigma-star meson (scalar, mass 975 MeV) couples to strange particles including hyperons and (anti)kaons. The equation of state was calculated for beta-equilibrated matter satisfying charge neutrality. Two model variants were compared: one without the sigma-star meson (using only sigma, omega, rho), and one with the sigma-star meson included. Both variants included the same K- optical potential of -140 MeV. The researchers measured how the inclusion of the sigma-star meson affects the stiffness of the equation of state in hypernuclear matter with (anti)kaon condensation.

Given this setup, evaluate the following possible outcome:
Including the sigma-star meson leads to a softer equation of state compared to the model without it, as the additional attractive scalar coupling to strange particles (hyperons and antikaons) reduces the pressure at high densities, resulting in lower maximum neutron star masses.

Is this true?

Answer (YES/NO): YES